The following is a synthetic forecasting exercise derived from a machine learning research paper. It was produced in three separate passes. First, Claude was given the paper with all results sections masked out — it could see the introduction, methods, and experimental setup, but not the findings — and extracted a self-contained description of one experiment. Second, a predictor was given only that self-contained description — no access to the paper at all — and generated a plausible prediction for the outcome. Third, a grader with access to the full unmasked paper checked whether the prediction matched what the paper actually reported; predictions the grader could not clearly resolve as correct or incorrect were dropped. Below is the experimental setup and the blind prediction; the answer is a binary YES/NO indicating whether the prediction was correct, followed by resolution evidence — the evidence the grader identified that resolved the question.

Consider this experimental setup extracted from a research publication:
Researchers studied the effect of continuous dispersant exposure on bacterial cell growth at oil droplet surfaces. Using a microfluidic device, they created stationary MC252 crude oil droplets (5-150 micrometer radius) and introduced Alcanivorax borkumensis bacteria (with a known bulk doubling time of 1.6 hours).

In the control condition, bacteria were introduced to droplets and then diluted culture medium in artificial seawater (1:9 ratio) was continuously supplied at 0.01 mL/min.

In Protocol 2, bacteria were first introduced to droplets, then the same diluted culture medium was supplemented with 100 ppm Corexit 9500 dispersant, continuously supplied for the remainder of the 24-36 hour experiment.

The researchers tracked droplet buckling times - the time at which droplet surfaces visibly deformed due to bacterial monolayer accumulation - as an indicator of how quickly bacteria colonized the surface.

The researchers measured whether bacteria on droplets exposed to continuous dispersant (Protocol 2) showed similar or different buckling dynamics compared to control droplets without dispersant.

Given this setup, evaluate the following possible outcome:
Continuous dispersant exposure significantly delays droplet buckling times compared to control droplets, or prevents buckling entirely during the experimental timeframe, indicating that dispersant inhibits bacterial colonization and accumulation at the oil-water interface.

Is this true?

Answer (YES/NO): NO